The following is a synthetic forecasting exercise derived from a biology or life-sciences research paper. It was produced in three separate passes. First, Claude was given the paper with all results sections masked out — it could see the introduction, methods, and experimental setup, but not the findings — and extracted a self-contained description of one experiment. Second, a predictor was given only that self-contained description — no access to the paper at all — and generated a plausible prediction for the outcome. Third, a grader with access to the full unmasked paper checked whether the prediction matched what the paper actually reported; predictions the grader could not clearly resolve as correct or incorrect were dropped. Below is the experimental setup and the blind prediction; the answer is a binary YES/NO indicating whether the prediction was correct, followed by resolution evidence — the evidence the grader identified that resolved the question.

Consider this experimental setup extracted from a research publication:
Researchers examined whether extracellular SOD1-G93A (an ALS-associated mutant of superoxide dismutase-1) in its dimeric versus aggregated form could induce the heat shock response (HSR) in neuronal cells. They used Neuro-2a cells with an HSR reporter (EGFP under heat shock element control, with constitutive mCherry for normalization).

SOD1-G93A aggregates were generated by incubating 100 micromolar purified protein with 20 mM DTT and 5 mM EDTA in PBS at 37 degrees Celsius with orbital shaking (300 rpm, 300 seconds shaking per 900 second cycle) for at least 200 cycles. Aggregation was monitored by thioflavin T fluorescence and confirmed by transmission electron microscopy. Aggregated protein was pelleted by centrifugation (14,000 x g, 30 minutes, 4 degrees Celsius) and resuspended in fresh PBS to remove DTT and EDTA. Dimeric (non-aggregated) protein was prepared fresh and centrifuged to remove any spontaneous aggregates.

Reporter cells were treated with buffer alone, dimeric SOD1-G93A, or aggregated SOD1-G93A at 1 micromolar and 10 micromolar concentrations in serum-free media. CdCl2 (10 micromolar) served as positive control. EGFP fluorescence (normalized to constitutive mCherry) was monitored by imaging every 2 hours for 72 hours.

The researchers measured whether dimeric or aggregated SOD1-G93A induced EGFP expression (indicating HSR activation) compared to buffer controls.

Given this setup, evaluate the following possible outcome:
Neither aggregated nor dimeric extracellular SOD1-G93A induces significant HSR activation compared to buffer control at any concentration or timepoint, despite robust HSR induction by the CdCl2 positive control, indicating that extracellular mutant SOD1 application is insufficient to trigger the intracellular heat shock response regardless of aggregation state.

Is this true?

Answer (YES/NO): YES